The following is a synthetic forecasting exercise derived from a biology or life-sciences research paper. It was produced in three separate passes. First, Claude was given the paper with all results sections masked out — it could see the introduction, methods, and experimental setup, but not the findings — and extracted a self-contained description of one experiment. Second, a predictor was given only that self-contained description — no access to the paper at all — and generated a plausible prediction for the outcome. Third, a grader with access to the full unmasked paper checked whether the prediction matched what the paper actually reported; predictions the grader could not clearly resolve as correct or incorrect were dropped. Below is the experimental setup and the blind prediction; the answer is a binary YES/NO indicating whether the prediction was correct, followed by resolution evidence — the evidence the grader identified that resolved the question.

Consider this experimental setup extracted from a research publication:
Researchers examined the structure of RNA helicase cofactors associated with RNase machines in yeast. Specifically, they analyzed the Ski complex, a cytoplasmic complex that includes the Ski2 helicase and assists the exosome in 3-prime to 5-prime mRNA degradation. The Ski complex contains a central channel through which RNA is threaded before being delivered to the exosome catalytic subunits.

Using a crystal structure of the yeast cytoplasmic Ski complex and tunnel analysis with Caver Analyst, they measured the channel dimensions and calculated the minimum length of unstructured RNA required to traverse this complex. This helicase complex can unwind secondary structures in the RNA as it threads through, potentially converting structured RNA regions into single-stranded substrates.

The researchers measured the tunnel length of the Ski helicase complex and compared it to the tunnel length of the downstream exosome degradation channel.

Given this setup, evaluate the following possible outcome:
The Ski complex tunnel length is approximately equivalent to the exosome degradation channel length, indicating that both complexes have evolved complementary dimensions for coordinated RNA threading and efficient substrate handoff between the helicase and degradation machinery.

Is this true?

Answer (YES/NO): NO